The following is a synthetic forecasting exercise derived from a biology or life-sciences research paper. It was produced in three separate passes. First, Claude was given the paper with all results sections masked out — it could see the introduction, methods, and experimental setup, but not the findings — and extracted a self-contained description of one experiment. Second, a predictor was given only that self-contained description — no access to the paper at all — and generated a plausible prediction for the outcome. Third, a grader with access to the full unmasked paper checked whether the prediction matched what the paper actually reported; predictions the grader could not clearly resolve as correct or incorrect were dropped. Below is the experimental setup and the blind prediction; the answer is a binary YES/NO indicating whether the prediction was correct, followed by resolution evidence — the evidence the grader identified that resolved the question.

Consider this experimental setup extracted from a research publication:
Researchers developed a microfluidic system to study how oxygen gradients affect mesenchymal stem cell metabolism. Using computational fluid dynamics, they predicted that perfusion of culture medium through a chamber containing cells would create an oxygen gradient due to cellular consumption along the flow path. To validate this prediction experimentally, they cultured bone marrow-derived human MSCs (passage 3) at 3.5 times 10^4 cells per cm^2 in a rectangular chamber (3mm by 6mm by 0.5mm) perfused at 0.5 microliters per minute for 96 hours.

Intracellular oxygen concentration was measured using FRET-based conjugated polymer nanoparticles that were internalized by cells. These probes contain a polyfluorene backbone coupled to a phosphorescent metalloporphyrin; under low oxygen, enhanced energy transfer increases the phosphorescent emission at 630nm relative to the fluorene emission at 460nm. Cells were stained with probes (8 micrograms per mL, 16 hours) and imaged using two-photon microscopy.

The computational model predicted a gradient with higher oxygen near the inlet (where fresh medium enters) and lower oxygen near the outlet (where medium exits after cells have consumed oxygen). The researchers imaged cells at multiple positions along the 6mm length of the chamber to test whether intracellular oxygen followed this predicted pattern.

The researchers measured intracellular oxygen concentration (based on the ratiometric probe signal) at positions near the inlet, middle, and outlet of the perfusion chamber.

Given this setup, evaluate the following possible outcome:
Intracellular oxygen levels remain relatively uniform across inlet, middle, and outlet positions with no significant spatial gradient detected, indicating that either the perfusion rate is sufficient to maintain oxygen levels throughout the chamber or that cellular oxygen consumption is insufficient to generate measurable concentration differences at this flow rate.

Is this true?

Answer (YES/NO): NO